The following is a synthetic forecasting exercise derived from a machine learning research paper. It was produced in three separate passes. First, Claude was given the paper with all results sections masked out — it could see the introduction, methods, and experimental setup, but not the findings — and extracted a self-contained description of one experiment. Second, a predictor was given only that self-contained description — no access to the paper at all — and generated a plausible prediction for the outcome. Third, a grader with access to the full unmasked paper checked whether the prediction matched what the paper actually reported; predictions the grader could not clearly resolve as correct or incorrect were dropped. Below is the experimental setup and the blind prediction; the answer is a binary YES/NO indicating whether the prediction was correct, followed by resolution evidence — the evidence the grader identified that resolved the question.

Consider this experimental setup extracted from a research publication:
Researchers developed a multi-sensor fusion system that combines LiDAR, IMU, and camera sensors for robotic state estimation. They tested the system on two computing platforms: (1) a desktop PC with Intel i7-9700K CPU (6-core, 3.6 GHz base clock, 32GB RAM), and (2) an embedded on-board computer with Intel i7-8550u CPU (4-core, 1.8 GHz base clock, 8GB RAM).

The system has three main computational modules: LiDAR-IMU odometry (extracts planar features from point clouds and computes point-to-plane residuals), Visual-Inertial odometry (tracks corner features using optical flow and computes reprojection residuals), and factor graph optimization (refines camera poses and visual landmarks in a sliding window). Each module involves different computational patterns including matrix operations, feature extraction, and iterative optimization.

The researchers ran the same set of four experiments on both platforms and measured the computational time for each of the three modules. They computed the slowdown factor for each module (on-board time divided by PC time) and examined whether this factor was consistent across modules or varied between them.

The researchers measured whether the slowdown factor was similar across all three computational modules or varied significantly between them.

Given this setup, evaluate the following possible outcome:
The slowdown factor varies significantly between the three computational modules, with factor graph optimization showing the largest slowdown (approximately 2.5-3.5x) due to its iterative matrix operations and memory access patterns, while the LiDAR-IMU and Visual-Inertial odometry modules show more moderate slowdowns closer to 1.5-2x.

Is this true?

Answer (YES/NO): NO